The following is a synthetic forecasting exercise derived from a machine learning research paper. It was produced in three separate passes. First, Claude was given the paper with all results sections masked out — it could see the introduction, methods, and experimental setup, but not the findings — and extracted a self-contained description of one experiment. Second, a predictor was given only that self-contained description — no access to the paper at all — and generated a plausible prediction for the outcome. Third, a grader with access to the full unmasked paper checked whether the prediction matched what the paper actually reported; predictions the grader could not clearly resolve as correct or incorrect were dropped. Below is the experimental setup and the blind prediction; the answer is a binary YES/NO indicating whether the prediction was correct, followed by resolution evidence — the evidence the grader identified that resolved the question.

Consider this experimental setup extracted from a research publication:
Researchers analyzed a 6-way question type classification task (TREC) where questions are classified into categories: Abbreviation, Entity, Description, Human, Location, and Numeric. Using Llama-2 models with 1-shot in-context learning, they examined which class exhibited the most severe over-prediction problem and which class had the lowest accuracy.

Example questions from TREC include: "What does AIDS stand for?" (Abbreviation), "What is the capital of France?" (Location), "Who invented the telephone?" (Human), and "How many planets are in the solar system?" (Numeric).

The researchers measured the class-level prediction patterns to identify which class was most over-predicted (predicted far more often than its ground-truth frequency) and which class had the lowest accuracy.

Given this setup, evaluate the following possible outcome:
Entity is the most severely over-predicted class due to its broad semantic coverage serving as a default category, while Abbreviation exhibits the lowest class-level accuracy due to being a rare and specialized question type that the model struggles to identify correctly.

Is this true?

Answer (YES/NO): NO